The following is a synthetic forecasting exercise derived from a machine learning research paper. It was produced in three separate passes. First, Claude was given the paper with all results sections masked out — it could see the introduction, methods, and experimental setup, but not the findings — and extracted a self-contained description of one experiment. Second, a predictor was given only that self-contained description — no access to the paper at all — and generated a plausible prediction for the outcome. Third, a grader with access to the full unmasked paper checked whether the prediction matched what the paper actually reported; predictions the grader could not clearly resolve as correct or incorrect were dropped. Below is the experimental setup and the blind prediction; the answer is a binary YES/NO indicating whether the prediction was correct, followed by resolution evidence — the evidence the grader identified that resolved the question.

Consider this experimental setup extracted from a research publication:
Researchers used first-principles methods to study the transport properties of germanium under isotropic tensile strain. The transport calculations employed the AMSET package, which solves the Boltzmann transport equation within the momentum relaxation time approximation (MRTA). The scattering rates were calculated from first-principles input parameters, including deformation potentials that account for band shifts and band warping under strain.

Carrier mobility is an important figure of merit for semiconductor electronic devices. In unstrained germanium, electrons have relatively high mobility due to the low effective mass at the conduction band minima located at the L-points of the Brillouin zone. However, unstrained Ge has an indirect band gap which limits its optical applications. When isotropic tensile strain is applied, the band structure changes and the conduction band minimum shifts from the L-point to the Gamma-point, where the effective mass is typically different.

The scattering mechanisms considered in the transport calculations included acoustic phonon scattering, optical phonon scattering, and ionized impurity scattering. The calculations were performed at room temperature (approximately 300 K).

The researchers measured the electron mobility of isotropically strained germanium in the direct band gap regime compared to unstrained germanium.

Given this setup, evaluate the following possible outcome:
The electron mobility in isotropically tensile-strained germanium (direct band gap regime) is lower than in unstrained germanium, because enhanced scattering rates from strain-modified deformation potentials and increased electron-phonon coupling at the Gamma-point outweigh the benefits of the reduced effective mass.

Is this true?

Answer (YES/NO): NO